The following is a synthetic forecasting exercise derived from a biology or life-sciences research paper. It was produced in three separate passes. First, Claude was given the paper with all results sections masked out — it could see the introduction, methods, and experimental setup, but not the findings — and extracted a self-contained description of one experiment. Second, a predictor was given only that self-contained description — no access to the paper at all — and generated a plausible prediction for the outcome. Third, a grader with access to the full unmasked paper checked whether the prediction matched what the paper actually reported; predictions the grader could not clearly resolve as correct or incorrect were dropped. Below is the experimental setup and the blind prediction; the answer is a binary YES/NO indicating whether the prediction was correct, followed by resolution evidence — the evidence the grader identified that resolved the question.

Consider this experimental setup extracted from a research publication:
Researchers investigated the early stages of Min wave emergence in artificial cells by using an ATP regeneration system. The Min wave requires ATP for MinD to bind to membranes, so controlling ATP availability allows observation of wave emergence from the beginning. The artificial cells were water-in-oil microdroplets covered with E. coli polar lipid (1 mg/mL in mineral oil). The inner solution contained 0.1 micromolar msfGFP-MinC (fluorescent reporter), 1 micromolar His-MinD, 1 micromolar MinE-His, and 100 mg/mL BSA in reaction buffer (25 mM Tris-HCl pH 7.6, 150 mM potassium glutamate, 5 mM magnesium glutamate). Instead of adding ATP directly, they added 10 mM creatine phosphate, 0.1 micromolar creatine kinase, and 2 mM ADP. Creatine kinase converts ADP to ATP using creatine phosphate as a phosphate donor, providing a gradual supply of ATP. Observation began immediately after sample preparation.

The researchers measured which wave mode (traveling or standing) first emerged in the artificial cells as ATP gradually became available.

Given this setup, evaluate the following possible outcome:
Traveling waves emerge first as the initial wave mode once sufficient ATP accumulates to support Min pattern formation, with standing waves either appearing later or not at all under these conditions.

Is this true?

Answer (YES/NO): NO